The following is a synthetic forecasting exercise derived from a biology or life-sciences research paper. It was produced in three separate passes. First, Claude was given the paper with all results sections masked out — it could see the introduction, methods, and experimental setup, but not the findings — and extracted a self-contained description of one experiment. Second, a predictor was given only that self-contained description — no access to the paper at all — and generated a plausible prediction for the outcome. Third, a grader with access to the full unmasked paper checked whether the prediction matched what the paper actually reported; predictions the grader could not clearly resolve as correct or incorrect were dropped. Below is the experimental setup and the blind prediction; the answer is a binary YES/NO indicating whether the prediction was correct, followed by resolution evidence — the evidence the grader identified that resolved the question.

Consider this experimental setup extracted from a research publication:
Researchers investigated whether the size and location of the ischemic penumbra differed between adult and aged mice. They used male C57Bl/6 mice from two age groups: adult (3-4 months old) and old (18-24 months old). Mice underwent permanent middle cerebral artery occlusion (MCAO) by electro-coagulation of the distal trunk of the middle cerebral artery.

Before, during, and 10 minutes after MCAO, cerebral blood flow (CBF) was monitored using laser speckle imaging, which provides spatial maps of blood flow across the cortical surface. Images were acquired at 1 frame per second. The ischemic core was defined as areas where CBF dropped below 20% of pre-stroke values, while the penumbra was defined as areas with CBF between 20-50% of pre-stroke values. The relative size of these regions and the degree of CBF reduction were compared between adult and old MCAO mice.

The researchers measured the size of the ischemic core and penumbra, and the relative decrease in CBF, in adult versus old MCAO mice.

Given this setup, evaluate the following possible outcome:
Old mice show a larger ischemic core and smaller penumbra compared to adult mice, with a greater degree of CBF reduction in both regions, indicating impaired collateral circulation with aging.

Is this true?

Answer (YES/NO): NO